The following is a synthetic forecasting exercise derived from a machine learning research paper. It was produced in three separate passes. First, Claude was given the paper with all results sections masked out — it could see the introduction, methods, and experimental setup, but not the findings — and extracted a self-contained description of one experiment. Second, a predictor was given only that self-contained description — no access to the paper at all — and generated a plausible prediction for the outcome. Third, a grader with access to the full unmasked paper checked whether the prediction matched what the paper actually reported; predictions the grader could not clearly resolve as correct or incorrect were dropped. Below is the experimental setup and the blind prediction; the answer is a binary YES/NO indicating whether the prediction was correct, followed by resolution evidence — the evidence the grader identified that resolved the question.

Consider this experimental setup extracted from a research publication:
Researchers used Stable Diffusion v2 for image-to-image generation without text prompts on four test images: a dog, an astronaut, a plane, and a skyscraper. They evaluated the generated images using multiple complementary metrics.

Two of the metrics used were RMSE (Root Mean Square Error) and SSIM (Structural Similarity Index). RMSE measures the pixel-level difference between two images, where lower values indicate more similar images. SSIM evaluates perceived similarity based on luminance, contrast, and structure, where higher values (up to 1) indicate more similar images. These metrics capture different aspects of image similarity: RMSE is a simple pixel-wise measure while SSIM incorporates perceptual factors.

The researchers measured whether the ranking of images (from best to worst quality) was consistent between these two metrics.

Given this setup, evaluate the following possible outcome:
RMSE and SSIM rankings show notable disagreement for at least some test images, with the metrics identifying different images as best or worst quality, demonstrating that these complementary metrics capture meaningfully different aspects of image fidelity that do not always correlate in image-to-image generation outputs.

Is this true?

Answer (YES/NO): NO